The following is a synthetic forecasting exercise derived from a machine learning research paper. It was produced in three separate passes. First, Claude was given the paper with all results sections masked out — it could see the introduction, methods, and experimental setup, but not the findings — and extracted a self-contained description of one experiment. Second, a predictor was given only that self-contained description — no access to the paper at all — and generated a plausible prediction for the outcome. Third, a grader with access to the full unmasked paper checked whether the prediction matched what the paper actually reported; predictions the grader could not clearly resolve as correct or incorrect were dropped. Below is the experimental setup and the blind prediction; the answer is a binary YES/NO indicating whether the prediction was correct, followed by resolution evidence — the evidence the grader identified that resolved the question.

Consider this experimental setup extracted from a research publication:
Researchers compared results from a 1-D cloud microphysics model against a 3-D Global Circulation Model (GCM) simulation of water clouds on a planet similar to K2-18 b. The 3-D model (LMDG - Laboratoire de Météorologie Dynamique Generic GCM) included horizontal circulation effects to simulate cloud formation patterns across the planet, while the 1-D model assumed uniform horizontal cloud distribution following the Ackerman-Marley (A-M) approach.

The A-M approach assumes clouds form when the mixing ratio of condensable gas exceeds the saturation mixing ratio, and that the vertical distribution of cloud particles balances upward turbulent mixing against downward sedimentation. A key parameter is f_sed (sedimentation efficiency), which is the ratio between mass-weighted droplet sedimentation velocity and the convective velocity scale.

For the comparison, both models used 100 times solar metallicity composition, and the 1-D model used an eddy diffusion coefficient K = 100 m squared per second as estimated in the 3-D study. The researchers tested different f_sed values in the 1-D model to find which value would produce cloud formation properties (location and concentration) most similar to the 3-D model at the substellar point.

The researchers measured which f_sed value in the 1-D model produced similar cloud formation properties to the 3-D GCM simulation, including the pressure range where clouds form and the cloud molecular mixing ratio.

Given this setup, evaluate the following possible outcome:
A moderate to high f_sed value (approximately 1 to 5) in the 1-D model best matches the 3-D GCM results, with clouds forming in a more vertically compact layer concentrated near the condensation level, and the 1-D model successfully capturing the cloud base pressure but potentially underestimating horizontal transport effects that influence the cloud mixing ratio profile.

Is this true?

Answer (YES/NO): YES